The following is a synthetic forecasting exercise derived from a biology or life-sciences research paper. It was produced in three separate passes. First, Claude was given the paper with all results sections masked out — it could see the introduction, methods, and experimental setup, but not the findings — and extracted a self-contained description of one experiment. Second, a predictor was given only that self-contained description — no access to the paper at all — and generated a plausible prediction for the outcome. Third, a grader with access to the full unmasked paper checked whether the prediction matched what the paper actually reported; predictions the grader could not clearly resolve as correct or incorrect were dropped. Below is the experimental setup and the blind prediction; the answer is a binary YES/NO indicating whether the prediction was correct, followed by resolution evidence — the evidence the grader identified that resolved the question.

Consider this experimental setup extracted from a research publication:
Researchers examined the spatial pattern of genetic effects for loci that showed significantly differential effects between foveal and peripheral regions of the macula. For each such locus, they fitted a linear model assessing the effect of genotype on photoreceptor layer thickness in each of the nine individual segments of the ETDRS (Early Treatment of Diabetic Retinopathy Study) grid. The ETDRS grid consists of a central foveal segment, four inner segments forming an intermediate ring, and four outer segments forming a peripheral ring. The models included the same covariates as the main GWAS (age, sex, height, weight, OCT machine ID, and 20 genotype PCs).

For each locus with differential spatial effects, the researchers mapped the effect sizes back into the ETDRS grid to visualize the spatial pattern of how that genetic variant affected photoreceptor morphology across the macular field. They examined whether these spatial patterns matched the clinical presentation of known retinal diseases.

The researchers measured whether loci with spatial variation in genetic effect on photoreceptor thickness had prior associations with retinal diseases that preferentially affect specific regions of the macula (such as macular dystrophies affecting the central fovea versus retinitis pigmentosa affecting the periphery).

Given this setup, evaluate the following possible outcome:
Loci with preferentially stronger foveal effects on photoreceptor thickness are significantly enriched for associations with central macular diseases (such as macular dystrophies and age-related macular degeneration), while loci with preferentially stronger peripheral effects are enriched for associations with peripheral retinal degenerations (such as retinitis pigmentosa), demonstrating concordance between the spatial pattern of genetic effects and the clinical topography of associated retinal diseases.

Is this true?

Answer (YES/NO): NO